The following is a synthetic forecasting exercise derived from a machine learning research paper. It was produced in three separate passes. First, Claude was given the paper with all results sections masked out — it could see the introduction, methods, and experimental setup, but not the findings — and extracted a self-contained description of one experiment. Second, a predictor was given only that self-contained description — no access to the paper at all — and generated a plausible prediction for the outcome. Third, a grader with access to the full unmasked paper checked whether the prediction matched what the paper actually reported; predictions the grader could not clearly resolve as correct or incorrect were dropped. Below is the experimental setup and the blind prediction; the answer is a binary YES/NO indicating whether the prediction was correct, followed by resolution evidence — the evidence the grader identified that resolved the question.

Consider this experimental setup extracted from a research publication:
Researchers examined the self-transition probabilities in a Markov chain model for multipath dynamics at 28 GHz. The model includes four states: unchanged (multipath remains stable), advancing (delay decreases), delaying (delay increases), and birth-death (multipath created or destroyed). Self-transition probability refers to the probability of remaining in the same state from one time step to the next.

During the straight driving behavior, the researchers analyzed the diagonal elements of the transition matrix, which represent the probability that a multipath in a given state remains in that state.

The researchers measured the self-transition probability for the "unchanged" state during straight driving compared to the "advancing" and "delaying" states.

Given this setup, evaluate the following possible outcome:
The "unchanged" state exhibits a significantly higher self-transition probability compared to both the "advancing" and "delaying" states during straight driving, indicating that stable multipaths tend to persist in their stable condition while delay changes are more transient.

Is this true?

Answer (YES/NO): YES